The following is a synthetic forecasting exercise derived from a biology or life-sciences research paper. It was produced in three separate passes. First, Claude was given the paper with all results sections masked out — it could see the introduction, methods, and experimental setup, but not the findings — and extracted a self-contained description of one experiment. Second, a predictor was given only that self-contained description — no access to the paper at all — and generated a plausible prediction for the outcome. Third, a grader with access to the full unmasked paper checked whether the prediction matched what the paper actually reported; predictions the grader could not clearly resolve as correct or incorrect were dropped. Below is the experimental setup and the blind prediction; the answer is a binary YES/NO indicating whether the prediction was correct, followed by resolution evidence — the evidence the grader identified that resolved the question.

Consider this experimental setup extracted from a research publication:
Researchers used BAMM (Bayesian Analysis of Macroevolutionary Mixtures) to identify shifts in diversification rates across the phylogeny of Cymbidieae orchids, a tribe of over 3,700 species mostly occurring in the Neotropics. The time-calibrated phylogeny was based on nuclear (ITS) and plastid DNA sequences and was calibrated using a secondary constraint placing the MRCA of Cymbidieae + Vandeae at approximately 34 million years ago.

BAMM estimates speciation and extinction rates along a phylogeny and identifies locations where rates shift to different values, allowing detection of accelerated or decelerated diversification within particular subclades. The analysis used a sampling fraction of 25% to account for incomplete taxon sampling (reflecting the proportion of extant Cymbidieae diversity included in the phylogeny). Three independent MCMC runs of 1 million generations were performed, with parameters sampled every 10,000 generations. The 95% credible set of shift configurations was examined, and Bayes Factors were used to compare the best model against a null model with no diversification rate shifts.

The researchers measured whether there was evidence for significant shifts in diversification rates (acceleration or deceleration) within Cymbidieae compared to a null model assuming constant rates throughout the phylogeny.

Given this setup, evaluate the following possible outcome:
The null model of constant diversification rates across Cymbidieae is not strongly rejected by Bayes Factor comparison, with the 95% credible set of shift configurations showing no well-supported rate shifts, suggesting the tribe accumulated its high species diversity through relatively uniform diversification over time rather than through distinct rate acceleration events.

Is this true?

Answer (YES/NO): NO